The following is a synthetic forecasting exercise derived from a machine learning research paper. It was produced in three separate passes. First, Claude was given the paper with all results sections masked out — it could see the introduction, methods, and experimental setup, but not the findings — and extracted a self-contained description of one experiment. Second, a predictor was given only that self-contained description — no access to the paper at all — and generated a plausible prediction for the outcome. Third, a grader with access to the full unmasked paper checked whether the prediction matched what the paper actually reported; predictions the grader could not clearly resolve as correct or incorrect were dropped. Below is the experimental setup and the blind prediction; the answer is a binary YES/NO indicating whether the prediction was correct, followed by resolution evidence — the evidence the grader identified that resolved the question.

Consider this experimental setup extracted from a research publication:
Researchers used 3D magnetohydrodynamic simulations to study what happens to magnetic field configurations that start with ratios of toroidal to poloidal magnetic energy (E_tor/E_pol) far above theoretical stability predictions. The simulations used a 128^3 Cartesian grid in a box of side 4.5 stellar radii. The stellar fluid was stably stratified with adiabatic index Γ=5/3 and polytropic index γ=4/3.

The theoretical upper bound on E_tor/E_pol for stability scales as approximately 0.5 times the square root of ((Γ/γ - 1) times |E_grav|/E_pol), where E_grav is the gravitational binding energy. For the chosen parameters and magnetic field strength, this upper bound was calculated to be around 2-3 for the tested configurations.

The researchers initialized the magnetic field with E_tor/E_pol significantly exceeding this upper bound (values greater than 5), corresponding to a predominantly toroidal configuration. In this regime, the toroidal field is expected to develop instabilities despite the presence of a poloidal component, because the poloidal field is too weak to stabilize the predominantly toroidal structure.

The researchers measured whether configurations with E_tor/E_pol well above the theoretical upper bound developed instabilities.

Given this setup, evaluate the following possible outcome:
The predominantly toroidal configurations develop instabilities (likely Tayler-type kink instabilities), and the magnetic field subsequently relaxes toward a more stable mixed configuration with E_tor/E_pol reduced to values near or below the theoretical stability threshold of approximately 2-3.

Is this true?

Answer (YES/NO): NO